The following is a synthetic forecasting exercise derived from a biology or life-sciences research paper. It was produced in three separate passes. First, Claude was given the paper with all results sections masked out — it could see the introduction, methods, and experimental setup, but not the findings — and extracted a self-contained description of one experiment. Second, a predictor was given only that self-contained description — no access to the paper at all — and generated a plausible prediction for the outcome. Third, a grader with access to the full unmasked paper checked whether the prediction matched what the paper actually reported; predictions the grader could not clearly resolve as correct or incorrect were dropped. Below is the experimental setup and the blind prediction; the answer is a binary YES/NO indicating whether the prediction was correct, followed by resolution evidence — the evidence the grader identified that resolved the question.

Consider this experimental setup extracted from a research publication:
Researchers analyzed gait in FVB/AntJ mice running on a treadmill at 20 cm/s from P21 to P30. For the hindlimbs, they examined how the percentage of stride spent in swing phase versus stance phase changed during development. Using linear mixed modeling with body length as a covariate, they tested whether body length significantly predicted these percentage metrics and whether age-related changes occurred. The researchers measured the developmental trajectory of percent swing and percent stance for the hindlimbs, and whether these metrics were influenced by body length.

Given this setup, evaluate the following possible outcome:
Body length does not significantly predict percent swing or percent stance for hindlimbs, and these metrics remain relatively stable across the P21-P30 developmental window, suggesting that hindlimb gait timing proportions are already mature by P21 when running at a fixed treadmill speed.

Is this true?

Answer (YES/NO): NO